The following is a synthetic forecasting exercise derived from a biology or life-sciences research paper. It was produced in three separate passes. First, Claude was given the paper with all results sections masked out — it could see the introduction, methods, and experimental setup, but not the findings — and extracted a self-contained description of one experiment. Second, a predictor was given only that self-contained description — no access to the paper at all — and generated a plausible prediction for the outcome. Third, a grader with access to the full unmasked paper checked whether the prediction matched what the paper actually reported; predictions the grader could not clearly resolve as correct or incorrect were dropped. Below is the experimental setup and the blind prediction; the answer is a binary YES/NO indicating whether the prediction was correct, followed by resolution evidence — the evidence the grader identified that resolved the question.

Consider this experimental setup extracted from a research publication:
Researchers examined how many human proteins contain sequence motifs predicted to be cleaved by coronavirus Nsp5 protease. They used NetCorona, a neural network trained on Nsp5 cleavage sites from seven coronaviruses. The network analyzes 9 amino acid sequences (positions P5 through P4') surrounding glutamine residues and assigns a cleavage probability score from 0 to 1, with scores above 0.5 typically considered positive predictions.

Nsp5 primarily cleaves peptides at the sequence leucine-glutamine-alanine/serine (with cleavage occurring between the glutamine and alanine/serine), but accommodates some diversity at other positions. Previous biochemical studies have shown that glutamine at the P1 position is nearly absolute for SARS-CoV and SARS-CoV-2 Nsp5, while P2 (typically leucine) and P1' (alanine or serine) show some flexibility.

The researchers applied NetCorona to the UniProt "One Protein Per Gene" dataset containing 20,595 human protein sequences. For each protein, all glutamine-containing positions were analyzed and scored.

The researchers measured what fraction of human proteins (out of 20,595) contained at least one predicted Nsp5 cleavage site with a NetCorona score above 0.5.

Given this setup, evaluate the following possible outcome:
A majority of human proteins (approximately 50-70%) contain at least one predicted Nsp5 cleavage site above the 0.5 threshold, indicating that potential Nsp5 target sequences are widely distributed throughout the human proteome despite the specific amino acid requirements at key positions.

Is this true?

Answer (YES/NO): NO